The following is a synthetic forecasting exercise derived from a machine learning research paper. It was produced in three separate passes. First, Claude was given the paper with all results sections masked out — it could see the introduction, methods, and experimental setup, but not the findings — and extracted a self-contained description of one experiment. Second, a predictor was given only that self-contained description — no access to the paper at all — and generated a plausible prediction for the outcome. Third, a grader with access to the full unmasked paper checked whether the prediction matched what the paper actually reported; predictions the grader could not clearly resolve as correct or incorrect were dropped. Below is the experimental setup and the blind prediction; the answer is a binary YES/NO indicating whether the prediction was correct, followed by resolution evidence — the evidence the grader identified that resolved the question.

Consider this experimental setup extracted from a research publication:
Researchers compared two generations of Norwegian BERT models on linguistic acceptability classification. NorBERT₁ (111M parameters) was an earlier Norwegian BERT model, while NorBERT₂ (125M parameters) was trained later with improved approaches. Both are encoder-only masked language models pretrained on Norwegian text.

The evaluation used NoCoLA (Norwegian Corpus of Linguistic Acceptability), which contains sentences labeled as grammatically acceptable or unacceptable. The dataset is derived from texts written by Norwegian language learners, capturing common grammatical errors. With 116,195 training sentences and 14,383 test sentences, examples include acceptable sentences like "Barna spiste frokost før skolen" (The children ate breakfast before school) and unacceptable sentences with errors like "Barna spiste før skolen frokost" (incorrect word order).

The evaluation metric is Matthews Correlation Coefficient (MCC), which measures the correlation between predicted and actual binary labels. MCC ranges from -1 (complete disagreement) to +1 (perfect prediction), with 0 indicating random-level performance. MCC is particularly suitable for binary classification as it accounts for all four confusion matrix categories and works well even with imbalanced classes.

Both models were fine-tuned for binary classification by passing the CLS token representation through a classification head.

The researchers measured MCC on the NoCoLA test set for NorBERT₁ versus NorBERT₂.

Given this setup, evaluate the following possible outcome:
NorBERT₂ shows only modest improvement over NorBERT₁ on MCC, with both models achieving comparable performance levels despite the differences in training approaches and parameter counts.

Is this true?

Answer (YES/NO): NO